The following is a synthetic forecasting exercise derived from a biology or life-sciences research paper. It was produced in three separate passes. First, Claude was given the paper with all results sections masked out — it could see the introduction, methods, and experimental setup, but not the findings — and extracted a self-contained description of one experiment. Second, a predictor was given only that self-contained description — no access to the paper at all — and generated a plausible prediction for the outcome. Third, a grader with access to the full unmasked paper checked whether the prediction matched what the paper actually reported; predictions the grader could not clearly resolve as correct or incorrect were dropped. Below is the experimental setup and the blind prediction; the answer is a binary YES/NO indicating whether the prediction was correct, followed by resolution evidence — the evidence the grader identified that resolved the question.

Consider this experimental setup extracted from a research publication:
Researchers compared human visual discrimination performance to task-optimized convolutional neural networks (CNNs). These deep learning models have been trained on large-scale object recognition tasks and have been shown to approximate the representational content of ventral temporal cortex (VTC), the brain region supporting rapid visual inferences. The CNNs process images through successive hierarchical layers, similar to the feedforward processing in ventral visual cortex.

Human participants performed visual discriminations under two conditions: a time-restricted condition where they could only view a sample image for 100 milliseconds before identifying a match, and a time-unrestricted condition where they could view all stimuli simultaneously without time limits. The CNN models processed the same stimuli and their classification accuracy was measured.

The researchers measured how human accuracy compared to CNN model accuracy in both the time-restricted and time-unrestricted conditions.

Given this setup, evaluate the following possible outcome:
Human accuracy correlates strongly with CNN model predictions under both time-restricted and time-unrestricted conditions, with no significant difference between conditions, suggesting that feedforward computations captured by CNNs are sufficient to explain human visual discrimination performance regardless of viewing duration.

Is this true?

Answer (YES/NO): NO